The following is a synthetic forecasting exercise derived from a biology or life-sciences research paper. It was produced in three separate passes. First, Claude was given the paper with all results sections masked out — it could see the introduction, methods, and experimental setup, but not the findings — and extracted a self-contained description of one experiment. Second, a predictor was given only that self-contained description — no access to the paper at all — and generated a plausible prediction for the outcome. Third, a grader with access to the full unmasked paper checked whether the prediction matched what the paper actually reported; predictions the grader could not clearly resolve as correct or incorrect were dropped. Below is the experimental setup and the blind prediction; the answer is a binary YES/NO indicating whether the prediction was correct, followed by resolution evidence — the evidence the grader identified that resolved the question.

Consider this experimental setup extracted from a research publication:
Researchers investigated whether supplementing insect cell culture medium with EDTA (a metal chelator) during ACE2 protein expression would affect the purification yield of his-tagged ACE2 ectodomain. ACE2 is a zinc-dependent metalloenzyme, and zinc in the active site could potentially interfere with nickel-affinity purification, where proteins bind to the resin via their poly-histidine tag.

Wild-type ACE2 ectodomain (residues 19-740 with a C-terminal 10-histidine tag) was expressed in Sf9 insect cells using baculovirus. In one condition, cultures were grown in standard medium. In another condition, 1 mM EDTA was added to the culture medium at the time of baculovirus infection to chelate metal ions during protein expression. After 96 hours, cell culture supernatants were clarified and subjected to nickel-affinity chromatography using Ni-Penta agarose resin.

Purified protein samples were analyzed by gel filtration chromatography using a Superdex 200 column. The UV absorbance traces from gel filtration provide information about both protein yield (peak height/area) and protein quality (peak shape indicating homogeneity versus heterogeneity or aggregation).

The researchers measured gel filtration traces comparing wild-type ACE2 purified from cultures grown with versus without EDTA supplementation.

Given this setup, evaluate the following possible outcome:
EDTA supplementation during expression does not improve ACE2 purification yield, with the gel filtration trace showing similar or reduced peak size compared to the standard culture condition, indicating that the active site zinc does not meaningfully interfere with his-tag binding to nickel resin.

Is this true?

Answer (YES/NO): NO